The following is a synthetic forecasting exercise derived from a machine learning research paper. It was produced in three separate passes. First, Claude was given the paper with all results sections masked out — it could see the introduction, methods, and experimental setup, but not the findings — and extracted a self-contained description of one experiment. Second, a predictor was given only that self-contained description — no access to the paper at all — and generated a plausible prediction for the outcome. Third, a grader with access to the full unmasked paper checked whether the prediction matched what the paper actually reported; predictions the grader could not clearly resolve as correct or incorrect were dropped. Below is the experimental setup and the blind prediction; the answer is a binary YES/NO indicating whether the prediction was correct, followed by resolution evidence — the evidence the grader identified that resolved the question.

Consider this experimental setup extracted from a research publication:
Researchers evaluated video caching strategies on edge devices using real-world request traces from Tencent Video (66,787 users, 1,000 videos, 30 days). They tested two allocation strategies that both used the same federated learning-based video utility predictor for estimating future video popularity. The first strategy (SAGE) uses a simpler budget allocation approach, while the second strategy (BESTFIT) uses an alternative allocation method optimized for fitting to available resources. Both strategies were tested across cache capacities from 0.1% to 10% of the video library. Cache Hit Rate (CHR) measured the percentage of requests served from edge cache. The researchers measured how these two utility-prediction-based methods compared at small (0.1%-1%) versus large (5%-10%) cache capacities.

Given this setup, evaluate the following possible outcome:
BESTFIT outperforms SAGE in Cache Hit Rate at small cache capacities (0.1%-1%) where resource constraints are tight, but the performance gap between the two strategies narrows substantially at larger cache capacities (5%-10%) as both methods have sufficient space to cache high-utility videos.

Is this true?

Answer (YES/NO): NO